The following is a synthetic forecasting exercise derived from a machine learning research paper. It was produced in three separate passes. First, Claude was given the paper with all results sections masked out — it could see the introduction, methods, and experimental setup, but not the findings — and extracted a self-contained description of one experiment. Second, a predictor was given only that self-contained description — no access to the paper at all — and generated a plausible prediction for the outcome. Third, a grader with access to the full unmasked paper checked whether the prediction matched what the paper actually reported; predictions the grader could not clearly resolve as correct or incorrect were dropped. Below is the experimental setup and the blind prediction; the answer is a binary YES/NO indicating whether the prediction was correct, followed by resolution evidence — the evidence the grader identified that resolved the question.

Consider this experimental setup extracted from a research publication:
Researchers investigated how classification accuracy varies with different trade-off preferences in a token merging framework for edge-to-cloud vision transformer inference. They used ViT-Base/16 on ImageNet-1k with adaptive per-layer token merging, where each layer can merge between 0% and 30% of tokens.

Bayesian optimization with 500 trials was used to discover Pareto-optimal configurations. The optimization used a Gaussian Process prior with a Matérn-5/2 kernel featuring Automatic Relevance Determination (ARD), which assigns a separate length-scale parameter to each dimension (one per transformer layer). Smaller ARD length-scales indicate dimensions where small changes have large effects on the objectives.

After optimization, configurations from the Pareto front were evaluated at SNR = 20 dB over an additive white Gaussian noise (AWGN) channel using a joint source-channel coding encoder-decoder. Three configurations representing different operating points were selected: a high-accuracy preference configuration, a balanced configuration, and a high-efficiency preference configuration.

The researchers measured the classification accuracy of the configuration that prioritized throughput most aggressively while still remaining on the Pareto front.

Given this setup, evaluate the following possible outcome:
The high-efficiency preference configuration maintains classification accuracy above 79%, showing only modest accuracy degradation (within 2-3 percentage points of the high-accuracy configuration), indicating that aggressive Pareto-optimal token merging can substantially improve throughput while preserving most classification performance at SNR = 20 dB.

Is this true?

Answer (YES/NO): NO